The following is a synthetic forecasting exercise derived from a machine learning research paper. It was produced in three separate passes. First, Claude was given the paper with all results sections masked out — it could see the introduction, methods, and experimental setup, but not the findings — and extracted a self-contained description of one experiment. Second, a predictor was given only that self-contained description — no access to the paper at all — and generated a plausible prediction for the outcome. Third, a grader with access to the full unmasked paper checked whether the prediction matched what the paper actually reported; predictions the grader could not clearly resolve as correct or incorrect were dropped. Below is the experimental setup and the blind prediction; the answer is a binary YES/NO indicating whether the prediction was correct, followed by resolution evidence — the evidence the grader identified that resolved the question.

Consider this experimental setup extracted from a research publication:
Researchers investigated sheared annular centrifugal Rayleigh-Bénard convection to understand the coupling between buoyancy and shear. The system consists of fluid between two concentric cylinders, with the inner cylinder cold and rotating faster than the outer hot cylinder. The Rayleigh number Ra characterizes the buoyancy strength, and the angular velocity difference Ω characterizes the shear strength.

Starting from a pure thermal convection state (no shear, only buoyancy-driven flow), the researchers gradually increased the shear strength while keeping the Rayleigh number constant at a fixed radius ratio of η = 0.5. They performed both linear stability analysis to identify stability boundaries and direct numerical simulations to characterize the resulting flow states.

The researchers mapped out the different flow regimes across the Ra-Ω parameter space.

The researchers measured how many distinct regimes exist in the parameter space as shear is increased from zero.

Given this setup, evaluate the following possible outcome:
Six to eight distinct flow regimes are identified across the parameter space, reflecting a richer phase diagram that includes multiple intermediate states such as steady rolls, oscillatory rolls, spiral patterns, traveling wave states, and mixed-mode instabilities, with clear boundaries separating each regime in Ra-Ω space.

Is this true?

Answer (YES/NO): NO